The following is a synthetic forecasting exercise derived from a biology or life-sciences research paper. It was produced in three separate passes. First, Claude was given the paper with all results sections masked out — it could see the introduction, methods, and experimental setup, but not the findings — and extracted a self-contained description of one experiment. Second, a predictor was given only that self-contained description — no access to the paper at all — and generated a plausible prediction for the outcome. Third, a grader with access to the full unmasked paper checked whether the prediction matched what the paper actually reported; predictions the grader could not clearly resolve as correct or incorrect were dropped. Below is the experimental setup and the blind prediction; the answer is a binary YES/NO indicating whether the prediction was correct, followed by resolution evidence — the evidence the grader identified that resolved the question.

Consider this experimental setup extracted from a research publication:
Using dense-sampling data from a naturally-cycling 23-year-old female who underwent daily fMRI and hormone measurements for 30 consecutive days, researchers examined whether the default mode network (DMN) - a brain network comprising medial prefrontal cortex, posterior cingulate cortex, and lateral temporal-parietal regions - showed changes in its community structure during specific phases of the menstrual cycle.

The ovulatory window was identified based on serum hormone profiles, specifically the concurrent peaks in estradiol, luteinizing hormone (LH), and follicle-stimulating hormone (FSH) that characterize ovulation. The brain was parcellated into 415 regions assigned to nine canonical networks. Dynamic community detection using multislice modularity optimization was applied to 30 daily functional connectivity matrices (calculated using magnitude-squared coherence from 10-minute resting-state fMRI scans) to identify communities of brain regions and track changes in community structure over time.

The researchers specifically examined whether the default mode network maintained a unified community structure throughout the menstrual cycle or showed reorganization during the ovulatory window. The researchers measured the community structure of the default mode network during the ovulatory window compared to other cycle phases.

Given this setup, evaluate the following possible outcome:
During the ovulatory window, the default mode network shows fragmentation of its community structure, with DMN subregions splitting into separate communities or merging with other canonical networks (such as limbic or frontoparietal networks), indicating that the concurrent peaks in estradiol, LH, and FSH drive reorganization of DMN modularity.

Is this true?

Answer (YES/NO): YES